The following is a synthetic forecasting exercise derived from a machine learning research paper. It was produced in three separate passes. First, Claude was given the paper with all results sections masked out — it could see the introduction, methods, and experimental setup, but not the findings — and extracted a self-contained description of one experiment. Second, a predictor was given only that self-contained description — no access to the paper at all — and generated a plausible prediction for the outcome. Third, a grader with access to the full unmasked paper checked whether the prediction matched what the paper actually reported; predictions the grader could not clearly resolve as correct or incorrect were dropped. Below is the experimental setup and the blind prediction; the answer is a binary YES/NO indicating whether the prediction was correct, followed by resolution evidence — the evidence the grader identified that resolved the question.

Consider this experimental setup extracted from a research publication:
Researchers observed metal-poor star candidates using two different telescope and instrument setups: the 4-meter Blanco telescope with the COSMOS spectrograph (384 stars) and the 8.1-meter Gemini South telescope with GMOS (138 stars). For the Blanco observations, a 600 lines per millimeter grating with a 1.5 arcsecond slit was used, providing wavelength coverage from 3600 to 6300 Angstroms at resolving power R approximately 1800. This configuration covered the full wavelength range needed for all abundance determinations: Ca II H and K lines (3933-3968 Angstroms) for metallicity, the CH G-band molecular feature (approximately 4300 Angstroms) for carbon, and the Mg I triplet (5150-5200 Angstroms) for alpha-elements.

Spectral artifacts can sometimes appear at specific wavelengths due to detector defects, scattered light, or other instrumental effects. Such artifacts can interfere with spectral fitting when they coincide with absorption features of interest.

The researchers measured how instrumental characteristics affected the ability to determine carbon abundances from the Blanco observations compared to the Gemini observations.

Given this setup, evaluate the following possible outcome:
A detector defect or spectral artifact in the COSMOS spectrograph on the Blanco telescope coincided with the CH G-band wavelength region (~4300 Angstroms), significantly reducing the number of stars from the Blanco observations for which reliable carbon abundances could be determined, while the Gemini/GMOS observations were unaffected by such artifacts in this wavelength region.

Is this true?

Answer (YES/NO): YES